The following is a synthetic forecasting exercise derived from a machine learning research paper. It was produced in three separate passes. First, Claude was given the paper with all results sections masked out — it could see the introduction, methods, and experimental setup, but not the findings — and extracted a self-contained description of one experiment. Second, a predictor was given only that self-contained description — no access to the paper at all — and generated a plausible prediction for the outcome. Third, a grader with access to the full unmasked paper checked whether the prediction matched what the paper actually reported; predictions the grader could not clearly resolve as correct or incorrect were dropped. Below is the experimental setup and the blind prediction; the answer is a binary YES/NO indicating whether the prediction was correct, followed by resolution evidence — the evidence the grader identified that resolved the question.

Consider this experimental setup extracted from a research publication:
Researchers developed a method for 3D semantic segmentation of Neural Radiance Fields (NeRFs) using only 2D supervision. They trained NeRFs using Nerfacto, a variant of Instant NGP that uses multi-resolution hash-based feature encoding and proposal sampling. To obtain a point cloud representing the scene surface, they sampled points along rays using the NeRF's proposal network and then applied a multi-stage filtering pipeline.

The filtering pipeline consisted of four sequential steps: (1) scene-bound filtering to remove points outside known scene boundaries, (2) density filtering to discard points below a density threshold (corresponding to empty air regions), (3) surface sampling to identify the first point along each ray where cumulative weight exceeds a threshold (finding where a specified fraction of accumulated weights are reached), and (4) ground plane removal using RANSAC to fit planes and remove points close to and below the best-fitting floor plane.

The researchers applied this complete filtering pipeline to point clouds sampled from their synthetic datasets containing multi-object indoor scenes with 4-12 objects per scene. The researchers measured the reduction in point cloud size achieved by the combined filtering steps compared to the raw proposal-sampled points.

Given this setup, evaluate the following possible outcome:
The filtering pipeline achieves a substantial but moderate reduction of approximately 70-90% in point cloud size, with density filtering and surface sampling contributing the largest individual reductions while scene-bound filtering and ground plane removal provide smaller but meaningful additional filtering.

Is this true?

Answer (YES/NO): NO